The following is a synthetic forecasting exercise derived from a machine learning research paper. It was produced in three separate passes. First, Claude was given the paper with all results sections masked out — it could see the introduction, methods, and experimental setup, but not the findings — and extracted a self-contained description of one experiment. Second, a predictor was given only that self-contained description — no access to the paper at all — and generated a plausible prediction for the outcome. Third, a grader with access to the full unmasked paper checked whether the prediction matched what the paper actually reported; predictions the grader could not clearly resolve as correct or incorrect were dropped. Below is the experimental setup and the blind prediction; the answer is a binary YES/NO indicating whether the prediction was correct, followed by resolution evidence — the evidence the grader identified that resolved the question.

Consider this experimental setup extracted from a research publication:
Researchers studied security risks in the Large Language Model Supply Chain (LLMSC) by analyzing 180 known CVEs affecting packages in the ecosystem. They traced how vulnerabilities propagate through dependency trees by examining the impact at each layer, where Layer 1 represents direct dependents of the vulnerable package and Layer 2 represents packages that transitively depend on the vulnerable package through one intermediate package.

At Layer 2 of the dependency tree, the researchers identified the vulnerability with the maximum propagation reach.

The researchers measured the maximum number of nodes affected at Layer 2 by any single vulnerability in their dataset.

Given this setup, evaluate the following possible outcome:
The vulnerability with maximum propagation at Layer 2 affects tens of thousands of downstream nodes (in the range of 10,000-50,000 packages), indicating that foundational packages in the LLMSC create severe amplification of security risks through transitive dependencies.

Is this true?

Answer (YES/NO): NO